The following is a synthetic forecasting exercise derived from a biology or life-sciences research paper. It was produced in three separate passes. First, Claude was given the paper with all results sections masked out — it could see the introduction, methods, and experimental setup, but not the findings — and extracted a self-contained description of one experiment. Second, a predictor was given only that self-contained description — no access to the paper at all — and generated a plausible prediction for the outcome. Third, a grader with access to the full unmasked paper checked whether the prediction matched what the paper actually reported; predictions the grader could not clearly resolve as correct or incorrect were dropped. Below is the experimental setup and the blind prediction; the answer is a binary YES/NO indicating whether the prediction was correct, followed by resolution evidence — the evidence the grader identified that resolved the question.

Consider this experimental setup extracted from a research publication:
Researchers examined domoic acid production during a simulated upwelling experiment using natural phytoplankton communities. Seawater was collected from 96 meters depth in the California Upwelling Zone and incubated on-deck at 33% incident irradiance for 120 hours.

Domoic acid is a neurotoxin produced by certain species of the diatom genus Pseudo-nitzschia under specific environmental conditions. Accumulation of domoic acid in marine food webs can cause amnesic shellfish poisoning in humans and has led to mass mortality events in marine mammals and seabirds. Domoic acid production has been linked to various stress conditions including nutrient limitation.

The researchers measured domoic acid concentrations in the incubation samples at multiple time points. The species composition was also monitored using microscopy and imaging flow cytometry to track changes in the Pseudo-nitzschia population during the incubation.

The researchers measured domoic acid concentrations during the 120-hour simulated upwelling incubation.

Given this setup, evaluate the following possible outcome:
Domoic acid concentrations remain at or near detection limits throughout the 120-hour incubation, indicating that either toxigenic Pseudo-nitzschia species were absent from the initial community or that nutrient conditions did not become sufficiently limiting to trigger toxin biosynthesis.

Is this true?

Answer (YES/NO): NO